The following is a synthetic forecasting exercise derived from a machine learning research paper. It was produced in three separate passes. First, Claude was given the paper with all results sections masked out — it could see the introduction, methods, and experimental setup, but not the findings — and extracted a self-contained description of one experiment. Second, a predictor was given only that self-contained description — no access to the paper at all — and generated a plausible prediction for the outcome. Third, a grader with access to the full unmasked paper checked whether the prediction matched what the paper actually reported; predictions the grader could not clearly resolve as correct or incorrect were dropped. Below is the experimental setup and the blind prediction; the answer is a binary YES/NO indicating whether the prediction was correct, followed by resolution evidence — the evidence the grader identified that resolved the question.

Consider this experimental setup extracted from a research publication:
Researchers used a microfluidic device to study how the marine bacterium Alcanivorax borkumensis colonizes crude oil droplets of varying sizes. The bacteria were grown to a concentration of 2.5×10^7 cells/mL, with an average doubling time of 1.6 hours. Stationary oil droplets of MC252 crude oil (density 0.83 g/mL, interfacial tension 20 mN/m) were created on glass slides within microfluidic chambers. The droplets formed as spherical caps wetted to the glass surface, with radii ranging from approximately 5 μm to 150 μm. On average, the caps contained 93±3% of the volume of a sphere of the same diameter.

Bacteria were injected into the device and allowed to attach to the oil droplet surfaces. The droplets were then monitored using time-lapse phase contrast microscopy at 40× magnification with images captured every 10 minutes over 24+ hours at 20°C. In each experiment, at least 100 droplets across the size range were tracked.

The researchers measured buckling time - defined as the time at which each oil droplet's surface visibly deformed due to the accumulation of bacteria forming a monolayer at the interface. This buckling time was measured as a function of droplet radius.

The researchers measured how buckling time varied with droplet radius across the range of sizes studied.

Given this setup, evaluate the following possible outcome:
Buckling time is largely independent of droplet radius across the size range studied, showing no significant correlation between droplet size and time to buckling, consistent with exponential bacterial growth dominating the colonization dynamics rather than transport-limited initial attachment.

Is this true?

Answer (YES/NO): NO